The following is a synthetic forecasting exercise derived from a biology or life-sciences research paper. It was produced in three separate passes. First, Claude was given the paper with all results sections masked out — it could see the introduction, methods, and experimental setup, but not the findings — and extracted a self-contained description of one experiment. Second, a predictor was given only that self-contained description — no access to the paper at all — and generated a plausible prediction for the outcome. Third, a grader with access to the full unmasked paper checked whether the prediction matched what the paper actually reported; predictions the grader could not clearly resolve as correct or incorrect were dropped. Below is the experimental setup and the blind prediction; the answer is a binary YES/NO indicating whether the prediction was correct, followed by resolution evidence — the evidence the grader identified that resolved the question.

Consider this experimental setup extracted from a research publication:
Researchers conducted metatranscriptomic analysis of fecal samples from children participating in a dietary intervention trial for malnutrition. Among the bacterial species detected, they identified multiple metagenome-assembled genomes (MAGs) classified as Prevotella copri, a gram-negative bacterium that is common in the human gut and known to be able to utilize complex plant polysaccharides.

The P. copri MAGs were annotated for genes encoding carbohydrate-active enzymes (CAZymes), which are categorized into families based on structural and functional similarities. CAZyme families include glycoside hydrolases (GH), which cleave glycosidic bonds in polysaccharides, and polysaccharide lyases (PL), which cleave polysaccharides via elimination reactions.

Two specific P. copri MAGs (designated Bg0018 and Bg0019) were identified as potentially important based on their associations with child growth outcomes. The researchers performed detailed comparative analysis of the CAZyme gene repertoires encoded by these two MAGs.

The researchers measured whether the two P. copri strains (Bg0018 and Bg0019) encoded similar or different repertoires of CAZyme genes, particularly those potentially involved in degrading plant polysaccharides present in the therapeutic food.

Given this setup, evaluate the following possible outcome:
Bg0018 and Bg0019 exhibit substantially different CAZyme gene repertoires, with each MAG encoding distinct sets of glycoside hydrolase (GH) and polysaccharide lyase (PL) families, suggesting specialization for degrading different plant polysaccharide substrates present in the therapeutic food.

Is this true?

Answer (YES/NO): NO